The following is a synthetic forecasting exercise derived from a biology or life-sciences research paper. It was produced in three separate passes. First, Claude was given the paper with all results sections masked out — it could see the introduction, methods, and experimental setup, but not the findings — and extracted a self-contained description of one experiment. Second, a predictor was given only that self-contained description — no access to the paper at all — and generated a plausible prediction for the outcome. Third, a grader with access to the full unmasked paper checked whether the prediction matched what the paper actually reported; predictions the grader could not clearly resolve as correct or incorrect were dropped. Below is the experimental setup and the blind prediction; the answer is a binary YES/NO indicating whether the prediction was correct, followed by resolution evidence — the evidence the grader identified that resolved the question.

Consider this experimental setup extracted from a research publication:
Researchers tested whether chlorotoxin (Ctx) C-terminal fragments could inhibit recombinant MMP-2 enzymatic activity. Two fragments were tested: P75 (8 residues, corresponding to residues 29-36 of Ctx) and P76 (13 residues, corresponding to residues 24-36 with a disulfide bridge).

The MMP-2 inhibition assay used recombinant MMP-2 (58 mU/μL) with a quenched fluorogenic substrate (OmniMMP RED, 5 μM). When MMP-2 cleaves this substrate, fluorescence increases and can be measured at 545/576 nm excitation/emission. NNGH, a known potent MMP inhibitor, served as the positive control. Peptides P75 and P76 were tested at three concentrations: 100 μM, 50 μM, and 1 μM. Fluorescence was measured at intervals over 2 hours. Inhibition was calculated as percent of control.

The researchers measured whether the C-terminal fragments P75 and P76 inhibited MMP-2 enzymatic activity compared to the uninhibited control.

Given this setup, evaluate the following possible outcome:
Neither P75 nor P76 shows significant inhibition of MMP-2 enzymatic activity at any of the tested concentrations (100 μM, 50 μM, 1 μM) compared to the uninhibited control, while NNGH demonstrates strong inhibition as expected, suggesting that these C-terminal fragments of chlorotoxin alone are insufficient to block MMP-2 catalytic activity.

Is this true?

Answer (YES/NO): YES